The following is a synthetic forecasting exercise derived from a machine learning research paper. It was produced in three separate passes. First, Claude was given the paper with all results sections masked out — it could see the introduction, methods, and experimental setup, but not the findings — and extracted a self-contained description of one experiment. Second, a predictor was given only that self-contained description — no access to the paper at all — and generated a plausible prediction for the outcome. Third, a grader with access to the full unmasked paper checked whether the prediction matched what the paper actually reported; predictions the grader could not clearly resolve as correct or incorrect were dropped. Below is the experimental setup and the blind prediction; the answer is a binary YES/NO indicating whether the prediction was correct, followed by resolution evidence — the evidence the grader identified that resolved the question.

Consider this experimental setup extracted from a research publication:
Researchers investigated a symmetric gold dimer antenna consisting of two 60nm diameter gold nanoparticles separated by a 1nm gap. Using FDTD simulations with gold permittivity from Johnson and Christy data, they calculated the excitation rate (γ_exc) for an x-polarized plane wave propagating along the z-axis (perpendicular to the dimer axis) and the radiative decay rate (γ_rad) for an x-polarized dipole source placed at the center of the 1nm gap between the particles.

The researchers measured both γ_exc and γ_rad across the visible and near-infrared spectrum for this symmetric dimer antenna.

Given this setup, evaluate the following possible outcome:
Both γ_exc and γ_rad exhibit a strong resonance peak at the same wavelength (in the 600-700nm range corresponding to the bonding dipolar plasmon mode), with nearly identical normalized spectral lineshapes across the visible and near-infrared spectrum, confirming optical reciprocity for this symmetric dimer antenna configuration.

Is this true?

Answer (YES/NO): YES